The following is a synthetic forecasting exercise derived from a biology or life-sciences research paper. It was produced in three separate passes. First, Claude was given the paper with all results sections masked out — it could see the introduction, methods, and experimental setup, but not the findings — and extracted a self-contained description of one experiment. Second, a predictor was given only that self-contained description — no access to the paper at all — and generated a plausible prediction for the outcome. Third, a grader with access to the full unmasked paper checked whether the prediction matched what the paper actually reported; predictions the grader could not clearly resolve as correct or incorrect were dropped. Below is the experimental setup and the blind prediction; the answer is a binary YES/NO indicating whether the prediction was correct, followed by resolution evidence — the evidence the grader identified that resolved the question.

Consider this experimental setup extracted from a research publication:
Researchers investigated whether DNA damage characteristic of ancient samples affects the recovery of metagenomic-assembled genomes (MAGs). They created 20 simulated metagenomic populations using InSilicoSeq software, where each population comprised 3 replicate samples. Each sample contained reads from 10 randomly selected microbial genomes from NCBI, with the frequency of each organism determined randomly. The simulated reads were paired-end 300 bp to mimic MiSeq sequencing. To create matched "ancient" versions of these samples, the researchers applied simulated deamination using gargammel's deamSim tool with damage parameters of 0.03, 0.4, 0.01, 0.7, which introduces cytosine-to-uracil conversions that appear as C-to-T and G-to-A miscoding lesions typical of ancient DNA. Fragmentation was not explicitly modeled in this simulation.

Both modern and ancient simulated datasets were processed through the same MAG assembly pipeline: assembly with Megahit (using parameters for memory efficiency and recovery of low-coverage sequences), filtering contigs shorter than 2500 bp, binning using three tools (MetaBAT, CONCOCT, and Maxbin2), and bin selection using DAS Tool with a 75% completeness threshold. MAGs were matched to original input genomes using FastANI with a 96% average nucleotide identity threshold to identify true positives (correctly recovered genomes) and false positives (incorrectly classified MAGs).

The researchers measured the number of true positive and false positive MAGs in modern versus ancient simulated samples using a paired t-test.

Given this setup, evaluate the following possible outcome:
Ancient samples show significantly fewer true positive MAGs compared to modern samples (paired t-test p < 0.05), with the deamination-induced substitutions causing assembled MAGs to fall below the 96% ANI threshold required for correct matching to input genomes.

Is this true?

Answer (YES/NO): NO